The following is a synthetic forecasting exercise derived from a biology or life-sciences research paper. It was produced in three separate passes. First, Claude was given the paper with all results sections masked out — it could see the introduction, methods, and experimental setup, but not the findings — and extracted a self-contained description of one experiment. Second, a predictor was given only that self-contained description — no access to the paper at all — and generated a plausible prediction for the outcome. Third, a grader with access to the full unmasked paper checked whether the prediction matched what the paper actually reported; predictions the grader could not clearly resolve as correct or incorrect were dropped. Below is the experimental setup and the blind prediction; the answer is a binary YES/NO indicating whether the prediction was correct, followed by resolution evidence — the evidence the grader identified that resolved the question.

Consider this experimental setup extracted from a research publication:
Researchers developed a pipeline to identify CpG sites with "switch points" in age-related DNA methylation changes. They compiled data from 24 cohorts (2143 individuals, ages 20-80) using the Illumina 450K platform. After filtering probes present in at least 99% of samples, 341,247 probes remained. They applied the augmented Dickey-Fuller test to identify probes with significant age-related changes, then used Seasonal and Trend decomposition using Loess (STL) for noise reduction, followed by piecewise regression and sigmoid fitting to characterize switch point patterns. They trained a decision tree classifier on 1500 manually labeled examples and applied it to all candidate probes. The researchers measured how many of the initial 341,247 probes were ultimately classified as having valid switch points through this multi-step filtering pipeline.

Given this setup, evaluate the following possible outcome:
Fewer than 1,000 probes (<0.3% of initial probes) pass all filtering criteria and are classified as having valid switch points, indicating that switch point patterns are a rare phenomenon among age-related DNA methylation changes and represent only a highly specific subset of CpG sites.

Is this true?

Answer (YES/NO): NO